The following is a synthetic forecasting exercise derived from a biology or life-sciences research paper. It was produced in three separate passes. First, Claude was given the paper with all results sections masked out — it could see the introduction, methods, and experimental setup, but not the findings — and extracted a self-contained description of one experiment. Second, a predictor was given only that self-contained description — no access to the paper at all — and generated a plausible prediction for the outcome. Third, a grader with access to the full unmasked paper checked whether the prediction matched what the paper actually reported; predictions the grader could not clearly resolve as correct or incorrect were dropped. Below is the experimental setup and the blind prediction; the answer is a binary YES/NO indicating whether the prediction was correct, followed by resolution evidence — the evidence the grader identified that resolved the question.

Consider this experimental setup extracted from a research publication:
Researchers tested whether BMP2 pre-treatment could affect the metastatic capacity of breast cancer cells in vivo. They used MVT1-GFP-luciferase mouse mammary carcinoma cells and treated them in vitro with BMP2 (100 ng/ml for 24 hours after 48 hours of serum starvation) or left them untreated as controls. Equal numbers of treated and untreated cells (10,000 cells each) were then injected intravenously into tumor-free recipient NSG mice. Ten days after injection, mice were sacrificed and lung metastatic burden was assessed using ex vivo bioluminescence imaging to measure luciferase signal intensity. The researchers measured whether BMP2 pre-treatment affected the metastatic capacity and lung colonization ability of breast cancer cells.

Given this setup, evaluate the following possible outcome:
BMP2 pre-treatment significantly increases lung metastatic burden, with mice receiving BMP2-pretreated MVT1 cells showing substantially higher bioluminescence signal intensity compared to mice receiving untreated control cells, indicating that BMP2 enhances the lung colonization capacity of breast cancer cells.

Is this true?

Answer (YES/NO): YES